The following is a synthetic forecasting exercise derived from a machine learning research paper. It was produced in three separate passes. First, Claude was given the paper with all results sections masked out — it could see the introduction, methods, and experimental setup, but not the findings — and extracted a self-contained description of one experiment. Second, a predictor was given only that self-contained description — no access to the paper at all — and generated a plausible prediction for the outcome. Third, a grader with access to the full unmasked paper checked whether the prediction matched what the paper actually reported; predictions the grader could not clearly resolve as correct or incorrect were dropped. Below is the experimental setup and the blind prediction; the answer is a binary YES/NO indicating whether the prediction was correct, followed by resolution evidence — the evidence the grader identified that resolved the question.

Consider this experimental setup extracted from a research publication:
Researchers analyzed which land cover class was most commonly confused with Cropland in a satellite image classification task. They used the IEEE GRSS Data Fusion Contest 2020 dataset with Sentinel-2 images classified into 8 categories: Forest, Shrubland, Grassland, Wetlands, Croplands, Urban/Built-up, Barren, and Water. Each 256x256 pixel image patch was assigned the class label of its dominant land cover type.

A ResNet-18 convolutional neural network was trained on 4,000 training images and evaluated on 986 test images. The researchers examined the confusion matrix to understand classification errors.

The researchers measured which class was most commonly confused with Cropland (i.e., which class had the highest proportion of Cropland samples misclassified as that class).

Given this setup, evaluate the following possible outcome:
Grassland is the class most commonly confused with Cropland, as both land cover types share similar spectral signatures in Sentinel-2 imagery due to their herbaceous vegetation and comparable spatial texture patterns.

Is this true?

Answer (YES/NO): YES